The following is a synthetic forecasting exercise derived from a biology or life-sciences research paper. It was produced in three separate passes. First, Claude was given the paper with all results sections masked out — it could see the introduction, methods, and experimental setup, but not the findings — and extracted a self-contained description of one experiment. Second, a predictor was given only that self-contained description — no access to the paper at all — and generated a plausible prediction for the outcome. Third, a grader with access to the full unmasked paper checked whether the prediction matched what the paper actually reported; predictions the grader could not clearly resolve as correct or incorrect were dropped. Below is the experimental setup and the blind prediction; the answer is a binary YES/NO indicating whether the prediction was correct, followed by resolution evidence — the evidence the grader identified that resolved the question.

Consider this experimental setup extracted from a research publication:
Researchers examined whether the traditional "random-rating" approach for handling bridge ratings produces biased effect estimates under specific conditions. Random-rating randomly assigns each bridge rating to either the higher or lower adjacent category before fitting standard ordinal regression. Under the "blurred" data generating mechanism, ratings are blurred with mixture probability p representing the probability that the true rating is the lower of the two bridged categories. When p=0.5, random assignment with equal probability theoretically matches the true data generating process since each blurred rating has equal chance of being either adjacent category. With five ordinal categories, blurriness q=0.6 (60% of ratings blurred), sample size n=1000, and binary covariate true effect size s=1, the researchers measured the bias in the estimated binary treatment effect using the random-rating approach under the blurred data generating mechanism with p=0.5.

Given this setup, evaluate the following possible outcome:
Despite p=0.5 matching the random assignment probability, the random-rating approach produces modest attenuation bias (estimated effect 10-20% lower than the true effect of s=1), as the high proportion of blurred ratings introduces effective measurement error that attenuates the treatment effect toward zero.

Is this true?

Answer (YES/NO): NO